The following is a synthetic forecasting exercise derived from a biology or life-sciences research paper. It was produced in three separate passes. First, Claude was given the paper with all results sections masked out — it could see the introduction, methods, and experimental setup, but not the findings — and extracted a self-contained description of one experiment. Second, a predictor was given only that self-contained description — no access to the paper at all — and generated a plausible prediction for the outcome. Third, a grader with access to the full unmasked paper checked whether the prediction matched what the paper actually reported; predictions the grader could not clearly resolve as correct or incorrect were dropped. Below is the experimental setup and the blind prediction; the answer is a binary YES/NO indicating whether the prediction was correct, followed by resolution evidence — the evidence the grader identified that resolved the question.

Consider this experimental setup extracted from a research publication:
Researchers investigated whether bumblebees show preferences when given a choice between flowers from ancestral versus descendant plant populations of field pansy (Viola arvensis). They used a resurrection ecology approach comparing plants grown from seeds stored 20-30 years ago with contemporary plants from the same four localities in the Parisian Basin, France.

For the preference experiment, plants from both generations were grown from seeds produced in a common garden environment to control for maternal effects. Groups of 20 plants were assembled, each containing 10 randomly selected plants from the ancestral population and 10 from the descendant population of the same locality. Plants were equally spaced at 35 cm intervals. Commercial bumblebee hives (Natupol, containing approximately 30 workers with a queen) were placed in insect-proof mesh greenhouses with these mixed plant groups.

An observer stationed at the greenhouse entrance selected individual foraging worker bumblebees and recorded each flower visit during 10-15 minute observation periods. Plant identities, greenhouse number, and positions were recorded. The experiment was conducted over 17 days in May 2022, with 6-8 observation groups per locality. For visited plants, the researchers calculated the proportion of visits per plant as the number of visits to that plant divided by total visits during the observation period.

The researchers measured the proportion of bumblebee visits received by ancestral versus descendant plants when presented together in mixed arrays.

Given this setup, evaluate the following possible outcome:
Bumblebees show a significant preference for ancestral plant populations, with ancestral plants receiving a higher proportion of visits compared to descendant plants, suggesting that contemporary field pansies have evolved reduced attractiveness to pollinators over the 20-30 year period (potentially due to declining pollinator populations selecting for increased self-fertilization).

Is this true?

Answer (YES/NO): YES